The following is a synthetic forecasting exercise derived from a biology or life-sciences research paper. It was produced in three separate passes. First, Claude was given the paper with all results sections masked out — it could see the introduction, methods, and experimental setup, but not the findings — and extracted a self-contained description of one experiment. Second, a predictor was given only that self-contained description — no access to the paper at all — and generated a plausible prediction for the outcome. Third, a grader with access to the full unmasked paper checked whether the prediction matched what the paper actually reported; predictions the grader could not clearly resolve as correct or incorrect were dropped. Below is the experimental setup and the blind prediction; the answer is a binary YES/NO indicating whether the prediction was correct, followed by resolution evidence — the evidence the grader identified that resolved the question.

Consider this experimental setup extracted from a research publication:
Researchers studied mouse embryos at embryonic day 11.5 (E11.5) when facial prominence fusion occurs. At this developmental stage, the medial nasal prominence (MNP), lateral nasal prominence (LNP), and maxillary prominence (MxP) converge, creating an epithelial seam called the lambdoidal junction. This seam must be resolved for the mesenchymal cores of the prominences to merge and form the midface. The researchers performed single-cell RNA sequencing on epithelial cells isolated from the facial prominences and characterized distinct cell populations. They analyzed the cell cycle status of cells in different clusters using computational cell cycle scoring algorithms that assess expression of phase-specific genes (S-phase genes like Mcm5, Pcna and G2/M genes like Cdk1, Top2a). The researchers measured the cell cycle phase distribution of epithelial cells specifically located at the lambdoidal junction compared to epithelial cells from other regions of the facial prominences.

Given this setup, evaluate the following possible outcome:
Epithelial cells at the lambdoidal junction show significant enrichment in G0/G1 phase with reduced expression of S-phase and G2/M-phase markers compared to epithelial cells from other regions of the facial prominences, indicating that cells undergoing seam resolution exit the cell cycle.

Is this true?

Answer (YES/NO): YES